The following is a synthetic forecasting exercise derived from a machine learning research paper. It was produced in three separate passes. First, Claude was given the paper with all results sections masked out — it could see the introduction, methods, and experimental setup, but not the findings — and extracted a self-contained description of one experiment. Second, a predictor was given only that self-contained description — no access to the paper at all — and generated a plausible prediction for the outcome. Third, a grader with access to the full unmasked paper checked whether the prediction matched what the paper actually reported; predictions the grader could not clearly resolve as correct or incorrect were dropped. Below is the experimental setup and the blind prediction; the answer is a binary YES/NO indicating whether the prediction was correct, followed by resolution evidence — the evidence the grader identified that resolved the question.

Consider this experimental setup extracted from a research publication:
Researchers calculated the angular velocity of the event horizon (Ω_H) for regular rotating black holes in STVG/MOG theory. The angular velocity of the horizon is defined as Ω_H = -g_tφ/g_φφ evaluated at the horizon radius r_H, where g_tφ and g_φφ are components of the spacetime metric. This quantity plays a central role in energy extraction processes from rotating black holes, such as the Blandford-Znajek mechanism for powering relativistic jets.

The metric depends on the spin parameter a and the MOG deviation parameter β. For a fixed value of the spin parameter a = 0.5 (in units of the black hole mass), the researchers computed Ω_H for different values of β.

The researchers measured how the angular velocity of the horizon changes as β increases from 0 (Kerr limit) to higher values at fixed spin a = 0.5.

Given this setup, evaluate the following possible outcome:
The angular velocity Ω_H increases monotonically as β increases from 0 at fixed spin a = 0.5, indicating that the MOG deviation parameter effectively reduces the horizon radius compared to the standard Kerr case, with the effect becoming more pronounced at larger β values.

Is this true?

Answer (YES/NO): YES